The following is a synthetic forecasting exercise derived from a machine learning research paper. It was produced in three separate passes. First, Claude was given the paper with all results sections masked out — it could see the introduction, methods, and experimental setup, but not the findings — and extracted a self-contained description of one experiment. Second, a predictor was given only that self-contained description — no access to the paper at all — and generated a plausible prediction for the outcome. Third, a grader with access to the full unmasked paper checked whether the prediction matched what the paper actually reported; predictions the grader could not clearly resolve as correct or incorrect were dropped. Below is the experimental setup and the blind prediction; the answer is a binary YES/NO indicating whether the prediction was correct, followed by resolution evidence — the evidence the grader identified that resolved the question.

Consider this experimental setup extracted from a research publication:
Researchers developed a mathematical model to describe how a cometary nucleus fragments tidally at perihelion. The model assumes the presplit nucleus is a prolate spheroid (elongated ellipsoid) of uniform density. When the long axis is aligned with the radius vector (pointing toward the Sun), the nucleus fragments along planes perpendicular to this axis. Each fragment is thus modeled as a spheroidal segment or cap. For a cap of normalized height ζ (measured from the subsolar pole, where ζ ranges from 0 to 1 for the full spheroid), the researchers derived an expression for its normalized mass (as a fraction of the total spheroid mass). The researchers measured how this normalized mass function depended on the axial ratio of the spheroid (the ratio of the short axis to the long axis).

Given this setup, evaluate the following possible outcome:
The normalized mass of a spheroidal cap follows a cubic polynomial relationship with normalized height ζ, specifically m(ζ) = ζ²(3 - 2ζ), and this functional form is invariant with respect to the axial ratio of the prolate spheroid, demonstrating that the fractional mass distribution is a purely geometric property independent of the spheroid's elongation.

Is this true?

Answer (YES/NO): YES